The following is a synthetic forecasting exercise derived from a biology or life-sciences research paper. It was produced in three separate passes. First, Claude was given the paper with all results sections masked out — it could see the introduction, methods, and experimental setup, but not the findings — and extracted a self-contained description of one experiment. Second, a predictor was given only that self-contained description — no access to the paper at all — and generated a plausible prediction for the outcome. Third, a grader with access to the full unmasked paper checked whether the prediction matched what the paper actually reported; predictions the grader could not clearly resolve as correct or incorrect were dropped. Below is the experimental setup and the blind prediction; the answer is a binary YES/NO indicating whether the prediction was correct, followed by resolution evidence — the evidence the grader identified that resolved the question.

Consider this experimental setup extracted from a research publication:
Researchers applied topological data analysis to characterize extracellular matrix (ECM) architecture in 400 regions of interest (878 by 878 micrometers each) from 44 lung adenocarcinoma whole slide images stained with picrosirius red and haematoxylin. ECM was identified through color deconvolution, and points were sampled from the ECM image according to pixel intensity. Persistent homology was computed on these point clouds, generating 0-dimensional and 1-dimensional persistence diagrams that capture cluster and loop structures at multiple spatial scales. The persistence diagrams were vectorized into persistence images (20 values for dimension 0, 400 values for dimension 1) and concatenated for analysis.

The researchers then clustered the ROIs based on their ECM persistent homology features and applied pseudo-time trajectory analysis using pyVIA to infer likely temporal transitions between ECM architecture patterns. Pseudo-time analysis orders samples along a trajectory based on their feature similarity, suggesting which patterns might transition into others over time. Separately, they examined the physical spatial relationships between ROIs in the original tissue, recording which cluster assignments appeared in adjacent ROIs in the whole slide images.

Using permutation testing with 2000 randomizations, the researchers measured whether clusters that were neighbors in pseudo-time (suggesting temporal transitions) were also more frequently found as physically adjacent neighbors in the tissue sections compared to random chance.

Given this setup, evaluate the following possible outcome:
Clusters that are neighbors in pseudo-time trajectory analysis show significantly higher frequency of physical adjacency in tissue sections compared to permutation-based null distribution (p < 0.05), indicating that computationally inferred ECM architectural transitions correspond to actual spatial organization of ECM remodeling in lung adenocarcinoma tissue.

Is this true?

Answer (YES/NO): YES